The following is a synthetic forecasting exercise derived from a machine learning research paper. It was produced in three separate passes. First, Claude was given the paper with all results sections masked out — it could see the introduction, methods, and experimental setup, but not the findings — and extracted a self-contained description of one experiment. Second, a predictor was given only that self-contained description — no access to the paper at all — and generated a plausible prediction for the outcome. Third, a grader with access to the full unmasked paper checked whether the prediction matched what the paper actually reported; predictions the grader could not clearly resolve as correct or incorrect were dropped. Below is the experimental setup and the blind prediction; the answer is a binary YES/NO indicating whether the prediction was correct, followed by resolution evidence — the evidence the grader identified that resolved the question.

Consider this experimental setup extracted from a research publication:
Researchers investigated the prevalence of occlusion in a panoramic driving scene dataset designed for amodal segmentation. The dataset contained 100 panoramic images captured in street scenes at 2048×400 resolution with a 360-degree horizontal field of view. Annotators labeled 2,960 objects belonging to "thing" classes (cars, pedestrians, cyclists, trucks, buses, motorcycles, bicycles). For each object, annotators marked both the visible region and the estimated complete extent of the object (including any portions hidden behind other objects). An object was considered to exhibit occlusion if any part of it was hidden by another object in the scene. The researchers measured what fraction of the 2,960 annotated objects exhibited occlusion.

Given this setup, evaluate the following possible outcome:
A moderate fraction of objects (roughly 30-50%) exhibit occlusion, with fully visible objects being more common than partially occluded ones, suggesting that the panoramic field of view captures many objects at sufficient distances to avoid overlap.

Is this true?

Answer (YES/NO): YES